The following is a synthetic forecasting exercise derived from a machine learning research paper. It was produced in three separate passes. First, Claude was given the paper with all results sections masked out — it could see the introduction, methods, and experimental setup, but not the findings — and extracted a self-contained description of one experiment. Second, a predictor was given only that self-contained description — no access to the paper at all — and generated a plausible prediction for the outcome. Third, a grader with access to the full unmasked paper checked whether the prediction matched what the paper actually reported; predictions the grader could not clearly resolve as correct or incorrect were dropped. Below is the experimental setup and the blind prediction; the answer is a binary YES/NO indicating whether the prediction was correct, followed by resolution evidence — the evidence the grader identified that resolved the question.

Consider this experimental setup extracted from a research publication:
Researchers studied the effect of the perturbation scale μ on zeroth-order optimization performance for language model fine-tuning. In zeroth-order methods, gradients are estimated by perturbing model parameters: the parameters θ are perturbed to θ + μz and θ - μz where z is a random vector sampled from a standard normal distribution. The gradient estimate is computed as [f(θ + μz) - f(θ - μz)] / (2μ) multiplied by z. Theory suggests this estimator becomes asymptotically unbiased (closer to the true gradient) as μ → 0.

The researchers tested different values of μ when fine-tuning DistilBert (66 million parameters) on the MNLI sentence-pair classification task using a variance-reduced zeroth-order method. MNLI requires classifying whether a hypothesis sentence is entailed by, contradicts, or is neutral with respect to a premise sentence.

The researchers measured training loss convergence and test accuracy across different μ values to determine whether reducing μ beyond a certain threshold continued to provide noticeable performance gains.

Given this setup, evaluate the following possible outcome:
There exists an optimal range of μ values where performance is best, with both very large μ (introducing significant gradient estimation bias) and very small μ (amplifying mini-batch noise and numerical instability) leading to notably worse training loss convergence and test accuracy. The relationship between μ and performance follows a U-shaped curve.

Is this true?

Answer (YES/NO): NO